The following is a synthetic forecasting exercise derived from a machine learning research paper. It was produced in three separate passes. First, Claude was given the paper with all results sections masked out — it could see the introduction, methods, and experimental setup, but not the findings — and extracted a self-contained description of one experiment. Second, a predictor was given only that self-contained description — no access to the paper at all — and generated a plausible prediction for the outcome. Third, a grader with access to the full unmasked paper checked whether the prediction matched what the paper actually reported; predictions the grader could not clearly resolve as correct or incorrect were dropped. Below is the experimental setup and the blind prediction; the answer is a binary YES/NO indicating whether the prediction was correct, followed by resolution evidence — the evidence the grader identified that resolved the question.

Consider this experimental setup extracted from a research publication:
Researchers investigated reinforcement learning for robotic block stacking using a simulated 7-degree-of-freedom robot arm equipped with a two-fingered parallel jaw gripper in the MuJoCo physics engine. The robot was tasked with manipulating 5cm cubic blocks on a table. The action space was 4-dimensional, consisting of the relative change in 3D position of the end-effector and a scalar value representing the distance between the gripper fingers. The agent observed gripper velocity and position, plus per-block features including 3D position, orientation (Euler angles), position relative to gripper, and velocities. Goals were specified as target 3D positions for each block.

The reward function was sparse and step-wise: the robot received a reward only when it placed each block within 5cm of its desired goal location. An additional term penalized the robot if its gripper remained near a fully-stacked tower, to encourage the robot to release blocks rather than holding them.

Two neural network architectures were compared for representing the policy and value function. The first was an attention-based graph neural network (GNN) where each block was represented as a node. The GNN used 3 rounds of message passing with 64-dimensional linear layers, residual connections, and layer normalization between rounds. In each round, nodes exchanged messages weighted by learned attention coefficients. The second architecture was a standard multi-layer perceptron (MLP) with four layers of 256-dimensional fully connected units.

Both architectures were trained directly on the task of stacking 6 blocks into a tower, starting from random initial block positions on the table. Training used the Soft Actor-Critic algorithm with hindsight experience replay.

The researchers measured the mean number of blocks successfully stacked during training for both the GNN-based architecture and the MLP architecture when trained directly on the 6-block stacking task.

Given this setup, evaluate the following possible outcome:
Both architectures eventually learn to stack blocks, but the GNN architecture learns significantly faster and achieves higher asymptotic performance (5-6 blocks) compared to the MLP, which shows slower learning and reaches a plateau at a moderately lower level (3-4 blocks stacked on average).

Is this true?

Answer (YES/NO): NO